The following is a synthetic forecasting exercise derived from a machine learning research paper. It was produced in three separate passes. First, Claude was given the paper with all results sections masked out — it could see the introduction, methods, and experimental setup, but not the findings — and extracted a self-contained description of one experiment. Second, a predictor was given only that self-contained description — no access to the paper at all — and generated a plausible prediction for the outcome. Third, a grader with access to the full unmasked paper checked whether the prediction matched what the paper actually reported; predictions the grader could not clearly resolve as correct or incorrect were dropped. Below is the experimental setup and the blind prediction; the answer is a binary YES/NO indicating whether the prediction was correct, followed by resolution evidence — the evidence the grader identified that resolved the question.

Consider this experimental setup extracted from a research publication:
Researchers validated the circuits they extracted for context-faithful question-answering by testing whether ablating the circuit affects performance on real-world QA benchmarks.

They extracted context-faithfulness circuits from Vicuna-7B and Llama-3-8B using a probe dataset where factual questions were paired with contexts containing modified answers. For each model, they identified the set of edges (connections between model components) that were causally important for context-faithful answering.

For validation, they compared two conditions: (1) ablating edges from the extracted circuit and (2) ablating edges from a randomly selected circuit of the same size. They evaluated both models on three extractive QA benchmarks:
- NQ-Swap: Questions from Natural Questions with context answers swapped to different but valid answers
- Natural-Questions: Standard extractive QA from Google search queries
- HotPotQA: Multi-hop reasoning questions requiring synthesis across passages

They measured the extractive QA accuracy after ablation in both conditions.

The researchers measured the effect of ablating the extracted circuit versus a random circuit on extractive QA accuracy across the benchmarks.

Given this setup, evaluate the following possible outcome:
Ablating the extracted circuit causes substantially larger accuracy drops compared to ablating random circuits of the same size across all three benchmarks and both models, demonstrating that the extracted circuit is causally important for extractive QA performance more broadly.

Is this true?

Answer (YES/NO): YES